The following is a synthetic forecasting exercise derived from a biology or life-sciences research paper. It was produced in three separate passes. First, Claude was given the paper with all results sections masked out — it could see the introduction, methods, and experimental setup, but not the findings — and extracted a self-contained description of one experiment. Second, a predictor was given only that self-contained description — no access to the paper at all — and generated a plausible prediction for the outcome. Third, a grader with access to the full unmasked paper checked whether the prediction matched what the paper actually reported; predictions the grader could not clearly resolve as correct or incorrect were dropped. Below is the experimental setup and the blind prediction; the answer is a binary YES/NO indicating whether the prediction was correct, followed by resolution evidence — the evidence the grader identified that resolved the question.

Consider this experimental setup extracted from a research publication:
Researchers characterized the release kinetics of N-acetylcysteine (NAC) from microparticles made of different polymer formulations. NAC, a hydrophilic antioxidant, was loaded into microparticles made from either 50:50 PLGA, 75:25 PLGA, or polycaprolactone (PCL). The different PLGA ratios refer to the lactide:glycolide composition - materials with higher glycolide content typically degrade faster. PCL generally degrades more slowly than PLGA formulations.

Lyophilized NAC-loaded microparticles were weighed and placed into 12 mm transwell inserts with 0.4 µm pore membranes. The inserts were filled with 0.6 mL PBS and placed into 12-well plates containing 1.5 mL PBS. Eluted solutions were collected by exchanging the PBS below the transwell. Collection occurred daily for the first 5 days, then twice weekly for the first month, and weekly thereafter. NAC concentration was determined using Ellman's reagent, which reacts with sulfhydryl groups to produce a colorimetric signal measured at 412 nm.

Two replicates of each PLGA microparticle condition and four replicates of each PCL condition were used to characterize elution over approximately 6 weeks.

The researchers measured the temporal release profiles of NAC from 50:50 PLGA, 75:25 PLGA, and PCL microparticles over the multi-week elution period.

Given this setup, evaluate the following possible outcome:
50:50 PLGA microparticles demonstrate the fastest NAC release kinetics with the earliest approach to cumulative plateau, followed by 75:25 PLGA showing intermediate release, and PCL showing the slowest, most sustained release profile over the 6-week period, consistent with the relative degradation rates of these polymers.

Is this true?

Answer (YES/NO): NO